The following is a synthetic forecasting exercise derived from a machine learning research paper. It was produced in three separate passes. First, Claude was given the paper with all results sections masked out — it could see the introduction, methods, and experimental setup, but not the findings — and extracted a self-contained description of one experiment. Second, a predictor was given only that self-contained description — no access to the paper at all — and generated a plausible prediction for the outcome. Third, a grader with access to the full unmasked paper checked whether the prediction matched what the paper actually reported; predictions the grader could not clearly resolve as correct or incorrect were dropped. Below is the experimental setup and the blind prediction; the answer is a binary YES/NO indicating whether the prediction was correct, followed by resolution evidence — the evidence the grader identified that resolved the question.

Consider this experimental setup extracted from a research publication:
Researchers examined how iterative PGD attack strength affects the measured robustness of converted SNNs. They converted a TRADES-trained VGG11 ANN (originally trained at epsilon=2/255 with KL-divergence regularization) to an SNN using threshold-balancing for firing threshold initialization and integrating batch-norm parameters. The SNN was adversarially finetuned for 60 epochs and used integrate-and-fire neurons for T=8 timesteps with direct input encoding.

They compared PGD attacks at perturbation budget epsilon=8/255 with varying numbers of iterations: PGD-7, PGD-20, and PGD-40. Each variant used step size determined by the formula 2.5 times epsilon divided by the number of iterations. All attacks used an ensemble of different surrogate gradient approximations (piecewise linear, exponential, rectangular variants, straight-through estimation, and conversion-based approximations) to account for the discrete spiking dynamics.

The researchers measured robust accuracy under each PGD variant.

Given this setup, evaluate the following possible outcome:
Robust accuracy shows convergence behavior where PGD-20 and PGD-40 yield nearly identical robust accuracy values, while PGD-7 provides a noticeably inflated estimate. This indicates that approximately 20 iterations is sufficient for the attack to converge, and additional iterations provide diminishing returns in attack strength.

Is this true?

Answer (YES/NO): YES